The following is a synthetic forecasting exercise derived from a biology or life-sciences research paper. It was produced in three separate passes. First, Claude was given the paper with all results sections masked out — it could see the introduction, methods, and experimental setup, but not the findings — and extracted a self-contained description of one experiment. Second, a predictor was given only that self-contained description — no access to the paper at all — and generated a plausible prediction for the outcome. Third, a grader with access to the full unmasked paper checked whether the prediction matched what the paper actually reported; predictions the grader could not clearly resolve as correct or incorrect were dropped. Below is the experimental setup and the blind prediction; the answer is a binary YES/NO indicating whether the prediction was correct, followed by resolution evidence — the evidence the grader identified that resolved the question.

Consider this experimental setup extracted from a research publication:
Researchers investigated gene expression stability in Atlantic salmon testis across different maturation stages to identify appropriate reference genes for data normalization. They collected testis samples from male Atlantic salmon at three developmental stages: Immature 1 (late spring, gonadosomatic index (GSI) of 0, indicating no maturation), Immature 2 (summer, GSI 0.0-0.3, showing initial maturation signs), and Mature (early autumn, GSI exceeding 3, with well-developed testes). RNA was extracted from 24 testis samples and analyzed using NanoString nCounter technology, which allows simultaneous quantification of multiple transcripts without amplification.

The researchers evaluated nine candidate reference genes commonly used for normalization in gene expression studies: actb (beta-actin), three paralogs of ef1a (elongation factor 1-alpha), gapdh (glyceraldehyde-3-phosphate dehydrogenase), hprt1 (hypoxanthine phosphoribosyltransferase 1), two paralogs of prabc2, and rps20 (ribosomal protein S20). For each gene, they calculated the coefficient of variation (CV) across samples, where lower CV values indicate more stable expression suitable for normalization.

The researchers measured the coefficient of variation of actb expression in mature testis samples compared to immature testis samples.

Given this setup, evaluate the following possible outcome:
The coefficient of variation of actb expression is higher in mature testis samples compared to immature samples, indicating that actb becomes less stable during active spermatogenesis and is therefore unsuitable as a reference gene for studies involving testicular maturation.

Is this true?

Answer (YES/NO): YES